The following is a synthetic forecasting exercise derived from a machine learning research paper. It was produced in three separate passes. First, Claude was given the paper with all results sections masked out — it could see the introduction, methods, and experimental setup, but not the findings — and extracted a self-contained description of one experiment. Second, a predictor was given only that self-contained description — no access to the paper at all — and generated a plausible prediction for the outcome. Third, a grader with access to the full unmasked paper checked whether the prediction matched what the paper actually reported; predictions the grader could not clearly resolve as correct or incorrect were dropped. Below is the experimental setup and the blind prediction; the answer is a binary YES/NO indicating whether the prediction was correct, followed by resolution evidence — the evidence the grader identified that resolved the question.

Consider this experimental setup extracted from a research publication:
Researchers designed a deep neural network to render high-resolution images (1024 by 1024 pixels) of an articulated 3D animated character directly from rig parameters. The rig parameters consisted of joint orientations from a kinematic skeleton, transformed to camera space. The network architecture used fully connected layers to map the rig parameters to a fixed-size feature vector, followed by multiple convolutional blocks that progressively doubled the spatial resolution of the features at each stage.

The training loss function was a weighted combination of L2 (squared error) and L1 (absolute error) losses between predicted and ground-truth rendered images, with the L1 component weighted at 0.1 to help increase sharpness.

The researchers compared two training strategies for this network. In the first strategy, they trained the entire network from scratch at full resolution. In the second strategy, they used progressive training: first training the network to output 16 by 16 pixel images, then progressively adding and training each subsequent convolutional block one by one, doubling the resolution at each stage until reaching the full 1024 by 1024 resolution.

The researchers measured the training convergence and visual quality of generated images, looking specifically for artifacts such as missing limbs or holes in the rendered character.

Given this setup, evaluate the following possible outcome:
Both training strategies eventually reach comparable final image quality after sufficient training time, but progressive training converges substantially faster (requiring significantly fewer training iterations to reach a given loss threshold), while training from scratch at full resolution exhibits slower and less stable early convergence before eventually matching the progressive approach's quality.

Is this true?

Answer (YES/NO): NO